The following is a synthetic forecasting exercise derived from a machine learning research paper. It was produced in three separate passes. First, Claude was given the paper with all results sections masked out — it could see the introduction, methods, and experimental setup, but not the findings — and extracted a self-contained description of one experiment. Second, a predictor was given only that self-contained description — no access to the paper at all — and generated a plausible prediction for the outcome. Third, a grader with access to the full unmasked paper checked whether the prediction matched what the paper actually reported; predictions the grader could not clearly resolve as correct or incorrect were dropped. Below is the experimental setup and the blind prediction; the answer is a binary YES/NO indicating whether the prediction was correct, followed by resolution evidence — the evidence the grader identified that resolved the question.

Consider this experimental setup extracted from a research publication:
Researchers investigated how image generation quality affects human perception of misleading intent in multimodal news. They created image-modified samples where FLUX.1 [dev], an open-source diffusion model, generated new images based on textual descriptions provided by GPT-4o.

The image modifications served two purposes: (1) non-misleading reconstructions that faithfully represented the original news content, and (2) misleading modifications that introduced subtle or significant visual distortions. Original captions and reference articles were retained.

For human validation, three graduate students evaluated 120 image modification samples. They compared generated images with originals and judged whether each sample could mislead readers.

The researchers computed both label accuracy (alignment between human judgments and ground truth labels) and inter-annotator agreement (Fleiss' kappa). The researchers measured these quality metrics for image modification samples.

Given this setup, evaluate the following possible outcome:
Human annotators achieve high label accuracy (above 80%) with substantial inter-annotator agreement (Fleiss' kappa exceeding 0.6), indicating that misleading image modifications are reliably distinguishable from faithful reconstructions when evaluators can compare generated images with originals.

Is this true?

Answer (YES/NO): YES